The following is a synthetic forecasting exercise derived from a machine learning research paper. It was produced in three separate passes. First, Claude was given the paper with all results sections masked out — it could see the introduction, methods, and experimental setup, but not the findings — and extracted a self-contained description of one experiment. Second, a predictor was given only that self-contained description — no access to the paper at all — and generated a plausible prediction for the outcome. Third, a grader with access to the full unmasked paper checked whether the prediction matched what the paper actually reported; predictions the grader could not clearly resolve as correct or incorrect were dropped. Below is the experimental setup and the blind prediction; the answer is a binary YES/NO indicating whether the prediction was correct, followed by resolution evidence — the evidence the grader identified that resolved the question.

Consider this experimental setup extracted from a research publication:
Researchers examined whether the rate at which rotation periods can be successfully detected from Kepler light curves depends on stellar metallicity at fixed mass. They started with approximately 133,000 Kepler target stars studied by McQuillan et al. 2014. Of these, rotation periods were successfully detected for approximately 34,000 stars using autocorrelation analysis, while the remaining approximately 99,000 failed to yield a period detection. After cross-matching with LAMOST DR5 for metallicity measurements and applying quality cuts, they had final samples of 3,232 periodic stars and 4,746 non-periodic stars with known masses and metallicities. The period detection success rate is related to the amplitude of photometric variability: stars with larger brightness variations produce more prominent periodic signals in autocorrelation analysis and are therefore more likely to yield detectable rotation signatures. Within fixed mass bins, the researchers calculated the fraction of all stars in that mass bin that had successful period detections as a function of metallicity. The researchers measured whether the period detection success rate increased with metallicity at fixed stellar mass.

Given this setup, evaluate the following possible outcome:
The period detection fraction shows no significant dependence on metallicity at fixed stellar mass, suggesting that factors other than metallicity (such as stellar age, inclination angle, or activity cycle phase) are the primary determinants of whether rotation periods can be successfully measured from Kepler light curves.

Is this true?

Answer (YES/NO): NO